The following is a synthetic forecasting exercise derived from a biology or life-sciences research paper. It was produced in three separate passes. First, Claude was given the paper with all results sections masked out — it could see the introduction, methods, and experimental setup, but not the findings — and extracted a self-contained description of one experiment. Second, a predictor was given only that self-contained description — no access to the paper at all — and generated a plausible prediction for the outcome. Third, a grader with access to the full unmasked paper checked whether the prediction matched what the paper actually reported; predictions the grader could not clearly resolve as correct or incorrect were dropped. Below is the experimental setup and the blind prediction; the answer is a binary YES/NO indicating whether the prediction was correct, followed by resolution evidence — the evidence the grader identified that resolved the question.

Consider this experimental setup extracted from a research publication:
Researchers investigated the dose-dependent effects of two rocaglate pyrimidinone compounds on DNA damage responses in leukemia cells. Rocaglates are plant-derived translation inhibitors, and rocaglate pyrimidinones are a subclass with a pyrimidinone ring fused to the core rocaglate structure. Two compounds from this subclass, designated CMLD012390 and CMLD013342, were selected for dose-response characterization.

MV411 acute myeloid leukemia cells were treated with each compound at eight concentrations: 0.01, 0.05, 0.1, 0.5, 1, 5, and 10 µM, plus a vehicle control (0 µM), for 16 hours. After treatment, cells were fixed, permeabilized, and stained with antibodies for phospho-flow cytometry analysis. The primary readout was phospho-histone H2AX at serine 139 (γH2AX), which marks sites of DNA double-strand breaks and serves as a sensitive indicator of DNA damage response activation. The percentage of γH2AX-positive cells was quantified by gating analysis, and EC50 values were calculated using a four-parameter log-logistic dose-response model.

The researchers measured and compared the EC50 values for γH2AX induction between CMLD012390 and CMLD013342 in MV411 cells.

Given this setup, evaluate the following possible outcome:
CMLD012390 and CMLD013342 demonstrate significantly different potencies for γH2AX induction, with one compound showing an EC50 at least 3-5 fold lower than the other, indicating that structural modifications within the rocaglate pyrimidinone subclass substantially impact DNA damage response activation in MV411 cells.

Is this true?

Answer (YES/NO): NO